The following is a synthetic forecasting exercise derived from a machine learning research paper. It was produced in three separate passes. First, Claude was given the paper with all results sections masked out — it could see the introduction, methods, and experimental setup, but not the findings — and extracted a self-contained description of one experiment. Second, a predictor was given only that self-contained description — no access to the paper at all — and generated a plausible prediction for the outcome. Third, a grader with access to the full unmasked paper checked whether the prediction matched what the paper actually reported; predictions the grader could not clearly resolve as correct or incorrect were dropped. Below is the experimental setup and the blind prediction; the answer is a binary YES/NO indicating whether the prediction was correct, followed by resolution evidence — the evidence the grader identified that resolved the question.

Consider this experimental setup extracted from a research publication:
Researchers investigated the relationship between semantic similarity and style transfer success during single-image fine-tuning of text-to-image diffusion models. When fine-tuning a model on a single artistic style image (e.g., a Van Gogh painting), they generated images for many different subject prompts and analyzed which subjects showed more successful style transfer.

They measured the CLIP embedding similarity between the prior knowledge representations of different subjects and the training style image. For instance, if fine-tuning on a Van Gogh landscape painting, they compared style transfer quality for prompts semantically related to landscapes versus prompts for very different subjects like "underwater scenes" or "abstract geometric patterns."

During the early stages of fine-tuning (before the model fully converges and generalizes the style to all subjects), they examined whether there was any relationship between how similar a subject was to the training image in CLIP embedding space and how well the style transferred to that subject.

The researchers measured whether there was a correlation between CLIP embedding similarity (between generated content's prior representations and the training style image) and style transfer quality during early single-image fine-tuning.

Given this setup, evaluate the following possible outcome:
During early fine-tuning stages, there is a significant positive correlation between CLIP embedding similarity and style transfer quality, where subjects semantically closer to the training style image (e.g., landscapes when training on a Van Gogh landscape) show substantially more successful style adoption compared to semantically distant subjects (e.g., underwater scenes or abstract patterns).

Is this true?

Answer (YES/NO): YES